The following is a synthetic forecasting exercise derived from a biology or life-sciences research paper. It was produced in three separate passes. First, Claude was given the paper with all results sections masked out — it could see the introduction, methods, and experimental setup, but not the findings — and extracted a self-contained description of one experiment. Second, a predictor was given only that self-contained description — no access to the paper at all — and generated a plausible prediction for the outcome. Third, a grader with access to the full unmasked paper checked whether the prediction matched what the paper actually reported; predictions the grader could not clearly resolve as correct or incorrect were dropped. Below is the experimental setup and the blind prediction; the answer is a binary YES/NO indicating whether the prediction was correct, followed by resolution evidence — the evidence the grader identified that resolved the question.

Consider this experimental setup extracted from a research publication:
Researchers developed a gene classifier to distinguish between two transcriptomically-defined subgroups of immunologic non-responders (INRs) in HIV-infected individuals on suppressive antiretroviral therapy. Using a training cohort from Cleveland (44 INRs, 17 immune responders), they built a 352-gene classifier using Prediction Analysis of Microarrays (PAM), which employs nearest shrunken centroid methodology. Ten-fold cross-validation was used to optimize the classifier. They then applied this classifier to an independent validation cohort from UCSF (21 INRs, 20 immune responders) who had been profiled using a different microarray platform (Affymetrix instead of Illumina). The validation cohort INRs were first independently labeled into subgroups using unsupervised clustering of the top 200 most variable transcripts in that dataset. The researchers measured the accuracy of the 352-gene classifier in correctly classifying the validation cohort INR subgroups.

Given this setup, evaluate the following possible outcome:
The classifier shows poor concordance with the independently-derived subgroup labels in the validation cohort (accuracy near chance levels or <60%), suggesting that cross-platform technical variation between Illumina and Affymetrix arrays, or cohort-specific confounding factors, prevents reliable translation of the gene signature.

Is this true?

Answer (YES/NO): NO